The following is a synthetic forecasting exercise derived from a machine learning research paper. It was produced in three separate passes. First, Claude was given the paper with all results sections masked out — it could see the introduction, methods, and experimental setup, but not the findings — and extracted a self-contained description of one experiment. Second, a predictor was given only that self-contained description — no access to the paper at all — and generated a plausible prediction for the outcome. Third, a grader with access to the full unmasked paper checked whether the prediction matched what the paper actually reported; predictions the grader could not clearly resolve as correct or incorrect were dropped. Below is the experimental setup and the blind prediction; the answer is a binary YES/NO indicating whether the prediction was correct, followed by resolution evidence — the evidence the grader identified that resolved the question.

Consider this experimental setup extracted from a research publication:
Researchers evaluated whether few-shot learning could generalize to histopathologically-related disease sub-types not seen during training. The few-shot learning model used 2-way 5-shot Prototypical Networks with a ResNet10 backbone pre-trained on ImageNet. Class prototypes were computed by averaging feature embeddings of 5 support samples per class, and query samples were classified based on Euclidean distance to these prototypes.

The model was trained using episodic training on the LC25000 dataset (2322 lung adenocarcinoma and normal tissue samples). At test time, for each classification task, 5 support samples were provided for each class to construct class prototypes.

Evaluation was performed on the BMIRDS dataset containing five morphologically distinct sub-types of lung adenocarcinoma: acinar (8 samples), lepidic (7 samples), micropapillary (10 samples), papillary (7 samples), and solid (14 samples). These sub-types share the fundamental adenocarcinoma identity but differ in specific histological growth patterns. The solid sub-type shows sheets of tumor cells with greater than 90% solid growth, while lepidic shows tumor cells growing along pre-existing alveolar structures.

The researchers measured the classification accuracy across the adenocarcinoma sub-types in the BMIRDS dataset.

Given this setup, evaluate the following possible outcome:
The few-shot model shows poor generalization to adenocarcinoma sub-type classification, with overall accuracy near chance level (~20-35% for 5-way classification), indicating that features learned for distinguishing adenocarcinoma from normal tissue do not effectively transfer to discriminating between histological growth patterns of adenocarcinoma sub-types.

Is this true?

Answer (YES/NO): NO